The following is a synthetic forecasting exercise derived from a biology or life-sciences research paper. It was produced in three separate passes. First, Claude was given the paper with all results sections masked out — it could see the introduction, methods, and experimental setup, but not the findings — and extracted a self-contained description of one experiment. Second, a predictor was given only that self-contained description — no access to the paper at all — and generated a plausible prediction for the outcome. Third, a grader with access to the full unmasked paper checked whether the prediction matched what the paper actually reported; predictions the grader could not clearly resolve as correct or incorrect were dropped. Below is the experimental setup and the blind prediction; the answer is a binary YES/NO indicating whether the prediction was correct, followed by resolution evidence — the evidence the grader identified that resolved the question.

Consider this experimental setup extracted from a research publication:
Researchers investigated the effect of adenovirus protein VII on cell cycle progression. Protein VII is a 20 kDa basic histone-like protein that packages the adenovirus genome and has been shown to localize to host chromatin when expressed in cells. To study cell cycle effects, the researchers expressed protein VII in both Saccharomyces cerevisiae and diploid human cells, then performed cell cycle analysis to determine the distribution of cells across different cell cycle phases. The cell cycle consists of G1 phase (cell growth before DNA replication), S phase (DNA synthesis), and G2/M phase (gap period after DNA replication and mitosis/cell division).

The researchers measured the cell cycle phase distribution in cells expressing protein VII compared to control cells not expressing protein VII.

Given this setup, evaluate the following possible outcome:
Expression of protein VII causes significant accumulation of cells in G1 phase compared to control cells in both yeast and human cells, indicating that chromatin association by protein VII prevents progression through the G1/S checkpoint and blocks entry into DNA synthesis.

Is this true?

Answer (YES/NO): NO